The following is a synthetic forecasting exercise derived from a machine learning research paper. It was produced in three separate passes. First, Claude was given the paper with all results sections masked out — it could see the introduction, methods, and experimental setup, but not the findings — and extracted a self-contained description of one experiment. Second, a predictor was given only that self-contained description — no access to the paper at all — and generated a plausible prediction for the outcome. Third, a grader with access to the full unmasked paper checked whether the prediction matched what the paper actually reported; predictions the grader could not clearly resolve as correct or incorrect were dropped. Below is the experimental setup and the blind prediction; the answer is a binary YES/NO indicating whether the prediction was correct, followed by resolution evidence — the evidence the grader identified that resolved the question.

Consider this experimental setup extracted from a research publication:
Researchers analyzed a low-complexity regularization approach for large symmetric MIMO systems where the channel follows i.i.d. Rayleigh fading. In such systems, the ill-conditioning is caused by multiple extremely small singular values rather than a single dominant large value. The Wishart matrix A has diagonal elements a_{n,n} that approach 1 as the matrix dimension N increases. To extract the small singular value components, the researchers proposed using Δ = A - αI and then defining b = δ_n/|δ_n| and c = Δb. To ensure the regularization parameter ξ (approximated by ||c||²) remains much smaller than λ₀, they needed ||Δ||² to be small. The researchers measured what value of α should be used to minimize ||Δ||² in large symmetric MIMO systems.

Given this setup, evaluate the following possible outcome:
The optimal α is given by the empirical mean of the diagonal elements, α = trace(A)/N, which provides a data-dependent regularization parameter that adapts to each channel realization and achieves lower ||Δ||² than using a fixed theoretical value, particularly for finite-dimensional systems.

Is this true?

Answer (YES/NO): NO